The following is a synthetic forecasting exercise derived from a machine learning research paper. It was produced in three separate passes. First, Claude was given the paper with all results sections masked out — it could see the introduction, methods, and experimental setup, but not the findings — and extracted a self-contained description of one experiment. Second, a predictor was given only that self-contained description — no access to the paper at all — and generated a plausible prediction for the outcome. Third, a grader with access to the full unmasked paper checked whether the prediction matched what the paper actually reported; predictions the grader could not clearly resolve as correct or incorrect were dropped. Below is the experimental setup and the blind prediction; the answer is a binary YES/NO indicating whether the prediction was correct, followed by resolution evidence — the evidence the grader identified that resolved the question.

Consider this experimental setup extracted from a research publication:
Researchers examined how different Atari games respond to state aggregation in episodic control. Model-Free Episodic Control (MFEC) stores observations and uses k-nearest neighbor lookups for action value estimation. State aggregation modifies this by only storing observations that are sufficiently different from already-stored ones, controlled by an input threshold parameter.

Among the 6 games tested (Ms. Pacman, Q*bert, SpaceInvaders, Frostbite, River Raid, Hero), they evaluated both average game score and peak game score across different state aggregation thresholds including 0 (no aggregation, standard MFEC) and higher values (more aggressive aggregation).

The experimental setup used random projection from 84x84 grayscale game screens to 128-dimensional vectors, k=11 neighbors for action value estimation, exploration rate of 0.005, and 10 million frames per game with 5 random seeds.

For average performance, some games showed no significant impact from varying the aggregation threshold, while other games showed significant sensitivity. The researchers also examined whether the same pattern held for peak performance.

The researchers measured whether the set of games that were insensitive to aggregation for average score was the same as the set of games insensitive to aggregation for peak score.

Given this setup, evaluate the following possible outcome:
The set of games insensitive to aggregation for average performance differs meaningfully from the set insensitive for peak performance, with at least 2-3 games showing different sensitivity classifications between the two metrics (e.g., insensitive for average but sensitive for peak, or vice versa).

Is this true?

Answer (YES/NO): YES